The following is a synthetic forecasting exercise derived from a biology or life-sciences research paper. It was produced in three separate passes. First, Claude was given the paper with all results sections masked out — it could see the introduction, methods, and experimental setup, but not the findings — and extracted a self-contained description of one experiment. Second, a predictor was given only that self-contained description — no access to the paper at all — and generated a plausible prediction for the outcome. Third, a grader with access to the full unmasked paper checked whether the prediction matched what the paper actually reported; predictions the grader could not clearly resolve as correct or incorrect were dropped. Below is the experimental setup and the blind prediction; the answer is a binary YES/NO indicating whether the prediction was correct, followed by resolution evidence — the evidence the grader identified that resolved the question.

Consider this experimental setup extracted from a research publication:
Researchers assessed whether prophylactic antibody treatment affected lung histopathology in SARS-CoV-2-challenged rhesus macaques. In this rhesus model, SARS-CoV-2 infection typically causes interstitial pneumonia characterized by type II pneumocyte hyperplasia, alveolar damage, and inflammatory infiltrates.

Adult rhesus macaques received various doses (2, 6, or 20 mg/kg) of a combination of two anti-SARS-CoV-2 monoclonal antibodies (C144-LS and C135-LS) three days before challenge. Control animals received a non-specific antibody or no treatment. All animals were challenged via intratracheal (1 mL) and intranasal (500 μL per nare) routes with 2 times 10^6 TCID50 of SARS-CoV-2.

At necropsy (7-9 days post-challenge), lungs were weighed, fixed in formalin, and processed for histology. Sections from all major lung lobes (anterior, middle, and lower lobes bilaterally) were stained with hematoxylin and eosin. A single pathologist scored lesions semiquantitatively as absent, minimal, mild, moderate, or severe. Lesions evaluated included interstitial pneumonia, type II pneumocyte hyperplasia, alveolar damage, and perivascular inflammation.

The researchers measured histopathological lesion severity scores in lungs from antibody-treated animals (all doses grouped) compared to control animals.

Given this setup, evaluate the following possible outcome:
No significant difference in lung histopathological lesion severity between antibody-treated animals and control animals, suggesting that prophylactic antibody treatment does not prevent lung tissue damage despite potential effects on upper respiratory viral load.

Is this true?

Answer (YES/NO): NO